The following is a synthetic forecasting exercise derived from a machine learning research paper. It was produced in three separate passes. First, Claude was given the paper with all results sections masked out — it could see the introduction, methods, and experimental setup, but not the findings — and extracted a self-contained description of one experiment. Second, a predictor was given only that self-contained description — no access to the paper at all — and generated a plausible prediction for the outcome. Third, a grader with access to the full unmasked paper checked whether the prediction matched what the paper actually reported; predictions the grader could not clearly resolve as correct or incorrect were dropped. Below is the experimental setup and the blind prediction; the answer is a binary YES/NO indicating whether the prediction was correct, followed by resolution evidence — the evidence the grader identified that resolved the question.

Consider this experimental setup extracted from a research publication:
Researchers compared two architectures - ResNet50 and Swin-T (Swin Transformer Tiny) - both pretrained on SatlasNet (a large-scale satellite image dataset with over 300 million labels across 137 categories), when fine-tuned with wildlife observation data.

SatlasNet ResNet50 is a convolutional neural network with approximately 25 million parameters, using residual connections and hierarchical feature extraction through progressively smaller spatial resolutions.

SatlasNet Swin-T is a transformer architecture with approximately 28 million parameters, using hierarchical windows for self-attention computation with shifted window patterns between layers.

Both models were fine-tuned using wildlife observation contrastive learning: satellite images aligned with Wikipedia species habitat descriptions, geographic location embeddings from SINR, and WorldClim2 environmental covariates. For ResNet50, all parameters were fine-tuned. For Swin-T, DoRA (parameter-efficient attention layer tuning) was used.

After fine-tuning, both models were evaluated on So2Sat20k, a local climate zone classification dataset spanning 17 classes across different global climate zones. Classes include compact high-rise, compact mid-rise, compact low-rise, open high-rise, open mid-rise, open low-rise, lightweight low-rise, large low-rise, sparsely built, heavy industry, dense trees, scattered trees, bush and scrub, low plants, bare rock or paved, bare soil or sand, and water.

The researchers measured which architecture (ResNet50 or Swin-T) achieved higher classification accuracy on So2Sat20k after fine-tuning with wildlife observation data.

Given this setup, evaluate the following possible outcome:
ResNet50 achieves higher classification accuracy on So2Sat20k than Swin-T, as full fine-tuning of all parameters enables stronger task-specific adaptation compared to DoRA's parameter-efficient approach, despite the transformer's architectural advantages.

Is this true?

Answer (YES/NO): NO